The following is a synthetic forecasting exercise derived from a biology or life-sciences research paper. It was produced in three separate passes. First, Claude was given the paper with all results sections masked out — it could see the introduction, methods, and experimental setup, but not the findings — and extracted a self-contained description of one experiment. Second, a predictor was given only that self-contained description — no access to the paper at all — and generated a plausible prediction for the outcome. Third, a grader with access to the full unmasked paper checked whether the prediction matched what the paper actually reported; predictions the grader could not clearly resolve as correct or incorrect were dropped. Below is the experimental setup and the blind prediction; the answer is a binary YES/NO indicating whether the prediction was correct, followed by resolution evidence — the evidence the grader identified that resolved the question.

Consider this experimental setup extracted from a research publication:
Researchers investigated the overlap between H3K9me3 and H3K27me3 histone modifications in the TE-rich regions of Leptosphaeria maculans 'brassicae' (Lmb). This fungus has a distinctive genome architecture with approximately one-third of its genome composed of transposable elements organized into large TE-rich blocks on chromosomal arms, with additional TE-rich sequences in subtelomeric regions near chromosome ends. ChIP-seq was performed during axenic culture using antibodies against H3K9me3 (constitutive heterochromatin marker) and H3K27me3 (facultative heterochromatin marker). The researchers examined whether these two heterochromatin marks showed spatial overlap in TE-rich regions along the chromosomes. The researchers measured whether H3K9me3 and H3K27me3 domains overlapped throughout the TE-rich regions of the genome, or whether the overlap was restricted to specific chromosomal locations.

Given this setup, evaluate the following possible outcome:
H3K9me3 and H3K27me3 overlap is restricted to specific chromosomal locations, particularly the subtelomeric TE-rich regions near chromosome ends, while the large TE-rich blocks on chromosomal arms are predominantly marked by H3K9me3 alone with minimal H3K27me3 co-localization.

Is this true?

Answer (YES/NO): YES